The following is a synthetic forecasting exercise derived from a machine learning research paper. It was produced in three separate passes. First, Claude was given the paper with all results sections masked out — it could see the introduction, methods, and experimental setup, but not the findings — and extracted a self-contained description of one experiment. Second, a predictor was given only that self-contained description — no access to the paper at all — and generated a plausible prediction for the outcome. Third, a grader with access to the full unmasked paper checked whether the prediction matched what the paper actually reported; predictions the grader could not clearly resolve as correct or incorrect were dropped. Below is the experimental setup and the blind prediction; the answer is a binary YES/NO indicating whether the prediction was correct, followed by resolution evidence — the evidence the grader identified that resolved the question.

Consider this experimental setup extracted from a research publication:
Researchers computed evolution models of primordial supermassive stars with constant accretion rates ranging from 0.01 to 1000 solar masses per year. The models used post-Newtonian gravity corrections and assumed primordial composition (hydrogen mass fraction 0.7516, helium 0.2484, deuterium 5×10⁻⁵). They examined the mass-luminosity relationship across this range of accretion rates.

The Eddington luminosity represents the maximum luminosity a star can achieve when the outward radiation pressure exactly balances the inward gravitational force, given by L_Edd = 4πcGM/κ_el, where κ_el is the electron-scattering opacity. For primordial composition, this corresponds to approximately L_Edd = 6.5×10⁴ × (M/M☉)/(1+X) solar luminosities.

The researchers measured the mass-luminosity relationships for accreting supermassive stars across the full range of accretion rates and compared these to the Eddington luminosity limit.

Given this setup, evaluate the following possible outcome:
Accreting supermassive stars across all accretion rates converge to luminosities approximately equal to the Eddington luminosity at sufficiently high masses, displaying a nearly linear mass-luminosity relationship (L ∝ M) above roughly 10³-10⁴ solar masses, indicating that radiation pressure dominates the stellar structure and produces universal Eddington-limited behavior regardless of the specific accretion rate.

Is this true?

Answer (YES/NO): YES